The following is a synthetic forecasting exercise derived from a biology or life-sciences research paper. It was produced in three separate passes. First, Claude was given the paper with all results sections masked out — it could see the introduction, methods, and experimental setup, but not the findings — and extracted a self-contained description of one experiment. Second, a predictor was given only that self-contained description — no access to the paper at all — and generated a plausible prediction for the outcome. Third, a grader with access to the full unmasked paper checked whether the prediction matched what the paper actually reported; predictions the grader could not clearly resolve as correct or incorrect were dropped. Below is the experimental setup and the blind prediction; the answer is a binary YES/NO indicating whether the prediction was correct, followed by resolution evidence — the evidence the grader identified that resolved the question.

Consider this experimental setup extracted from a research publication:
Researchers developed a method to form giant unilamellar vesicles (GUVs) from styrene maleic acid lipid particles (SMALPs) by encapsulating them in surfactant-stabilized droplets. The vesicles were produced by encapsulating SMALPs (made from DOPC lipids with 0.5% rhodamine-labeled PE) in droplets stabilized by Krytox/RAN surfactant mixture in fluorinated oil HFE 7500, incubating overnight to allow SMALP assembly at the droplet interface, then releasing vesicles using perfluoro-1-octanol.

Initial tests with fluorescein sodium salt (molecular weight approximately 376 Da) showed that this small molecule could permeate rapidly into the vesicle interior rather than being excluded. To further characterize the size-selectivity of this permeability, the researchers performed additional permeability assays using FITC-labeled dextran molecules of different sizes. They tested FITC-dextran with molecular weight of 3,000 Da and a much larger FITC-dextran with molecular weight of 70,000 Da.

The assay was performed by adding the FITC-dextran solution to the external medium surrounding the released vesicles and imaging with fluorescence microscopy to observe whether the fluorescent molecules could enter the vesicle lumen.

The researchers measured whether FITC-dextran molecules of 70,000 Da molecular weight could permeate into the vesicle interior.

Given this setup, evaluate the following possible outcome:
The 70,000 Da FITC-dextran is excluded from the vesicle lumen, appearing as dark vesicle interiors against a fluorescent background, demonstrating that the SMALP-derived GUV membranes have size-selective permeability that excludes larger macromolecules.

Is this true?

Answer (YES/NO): NO